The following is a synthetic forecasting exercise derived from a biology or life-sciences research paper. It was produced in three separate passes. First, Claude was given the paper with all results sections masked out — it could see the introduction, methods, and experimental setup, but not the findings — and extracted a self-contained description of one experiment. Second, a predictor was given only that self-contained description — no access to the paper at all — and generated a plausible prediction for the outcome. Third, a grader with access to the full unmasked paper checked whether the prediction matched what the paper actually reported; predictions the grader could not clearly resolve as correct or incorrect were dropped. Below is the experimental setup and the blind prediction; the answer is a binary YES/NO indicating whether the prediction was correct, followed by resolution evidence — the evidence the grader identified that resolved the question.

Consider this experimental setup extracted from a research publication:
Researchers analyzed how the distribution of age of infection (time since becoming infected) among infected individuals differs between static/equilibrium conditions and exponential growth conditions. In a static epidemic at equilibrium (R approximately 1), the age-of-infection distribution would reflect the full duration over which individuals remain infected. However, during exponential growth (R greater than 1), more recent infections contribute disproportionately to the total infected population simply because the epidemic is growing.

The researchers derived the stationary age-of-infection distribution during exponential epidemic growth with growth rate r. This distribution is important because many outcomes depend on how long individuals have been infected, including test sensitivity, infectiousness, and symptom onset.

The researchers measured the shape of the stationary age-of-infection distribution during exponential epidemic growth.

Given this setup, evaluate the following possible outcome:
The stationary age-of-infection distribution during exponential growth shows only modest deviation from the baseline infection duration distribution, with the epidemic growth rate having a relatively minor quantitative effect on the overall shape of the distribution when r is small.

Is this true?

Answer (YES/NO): NO